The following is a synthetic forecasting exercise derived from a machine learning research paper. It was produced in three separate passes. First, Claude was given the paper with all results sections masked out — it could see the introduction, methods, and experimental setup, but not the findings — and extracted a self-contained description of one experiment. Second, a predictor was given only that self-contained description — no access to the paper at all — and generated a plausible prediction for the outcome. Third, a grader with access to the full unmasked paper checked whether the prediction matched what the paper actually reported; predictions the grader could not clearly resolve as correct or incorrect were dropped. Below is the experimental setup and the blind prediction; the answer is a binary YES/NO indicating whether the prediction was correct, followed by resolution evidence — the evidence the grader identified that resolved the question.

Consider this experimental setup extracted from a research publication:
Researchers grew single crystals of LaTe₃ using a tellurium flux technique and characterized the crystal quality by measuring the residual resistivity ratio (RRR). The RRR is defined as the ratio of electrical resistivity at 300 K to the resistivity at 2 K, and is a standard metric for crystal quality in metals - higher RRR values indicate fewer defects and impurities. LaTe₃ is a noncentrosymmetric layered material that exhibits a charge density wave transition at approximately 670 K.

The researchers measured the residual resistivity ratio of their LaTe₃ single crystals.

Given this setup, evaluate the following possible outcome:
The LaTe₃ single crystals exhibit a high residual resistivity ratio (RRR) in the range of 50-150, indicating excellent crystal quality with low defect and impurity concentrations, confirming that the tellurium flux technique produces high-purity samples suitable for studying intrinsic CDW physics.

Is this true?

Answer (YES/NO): NO